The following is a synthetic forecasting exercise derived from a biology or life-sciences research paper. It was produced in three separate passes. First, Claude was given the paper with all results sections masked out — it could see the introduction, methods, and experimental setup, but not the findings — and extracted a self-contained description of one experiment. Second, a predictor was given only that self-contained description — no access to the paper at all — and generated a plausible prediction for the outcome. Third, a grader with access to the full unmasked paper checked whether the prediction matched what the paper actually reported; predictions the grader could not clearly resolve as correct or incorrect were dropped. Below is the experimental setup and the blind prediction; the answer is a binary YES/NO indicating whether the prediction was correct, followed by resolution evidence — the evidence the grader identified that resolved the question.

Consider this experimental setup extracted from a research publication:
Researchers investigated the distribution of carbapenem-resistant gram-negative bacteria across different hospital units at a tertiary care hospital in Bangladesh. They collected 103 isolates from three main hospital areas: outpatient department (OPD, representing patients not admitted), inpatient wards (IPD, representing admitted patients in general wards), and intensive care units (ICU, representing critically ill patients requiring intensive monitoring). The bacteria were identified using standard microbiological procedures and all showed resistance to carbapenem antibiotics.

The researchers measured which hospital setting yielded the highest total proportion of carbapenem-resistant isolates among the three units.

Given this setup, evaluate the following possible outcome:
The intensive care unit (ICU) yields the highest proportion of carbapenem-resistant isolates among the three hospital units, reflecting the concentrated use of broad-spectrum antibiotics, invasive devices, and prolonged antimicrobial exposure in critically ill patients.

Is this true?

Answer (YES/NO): YES